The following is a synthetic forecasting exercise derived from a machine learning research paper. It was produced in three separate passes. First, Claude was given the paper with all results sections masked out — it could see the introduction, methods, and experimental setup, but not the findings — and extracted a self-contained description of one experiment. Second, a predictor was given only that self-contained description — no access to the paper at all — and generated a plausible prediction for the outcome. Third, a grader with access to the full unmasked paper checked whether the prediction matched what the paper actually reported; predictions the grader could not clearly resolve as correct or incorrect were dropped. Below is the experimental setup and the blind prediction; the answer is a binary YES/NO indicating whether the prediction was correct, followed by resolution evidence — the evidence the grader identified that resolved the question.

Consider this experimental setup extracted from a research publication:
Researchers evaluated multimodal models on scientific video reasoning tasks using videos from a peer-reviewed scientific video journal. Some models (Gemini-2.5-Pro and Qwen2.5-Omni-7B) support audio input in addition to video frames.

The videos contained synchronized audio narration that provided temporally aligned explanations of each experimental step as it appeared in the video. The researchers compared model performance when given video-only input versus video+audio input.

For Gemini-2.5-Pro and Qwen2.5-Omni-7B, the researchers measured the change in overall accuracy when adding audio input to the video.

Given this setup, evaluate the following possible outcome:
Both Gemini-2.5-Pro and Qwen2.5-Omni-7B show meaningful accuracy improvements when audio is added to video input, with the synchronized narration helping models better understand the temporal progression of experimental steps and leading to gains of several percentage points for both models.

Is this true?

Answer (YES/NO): NO